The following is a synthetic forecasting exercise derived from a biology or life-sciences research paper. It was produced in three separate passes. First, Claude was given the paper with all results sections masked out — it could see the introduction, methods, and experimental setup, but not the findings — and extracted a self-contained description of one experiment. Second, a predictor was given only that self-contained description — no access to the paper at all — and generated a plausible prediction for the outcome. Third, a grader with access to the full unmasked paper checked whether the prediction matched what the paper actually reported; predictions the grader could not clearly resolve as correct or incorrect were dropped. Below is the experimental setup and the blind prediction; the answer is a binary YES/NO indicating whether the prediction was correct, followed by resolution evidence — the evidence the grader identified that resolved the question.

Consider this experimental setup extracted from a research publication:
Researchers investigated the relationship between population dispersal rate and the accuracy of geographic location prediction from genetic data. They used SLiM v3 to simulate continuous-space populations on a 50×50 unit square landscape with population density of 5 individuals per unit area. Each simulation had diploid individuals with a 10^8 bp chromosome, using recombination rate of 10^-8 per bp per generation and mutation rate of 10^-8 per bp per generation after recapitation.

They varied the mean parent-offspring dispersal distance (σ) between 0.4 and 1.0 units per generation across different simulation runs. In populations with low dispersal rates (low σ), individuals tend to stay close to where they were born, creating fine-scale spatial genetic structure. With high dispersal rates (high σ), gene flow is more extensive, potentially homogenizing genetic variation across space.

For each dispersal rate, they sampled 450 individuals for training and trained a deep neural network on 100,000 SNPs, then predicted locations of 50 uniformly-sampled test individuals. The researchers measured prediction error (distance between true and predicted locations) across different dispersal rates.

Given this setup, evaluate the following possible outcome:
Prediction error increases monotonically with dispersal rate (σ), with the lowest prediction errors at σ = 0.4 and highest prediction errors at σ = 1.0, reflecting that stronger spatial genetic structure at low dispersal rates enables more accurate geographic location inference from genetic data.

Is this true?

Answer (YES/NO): YES